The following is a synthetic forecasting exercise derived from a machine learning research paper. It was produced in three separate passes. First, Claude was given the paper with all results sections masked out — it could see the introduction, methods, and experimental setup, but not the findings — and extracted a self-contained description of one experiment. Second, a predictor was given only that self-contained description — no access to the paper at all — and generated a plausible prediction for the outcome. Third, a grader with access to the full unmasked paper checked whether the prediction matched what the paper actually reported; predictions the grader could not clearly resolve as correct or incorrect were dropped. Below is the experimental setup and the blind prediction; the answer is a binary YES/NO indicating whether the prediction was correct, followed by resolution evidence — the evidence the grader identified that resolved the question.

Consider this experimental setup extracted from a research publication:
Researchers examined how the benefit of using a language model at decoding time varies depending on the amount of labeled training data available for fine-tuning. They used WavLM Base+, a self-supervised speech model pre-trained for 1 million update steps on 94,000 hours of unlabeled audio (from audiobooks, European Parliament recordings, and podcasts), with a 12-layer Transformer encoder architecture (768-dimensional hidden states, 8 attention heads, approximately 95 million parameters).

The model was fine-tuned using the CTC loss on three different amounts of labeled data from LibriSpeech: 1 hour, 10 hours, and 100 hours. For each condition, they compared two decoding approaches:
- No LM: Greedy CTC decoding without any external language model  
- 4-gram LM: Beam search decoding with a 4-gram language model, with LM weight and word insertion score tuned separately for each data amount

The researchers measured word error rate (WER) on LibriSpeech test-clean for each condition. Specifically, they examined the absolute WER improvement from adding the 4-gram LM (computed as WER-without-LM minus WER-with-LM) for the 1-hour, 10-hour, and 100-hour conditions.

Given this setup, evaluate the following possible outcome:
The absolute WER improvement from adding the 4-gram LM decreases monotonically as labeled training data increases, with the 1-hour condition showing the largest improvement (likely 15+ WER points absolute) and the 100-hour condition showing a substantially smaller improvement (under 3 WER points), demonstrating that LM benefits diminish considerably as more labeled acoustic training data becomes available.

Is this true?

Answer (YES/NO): YES